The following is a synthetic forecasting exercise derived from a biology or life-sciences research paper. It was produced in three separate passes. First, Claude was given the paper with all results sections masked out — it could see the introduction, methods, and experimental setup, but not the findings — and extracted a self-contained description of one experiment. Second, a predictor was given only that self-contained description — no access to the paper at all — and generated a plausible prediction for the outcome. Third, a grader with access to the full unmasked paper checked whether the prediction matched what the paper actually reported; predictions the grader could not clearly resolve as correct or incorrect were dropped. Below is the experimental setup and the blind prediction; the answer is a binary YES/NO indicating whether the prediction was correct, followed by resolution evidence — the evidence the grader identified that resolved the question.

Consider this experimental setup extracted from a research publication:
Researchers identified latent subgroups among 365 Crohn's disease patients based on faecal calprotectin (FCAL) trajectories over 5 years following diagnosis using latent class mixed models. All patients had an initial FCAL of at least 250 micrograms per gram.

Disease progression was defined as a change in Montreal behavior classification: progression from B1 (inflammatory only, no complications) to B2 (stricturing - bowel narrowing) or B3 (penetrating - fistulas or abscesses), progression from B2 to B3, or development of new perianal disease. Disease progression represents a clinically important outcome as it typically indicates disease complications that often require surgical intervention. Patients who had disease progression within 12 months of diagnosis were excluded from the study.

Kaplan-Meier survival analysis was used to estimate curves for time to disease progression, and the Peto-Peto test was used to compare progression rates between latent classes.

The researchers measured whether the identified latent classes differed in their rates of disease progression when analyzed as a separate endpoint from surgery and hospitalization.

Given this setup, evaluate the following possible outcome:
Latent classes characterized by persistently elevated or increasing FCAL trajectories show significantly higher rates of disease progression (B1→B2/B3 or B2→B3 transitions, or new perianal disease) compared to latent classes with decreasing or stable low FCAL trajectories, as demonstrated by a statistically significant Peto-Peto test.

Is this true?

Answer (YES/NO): YES